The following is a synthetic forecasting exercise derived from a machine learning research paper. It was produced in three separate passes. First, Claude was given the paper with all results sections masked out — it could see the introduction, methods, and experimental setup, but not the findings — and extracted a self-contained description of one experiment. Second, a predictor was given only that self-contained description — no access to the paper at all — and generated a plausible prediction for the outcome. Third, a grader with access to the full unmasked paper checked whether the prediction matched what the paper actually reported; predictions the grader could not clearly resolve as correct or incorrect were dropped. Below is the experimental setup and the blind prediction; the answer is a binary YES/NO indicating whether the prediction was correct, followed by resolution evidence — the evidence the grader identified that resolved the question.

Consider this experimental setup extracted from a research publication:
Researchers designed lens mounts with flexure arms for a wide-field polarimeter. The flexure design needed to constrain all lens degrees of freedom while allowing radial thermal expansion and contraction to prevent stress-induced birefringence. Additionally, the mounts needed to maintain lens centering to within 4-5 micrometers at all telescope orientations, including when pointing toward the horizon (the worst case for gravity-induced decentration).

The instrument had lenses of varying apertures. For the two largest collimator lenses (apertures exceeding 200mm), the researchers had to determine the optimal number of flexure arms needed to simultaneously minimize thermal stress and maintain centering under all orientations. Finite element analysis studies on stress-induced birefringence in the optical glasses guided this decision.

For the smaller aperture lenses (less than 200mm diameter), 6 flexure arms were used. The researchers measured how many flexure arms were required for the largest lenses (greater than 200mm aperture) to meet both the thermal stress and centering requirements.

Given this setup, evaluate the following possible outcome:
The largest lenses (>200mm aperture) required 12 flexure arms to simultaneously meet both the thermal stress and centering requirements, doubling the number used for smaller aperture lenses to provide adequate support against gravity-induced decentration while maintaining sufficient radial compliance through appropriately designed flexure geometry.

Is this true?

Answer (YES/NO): NO